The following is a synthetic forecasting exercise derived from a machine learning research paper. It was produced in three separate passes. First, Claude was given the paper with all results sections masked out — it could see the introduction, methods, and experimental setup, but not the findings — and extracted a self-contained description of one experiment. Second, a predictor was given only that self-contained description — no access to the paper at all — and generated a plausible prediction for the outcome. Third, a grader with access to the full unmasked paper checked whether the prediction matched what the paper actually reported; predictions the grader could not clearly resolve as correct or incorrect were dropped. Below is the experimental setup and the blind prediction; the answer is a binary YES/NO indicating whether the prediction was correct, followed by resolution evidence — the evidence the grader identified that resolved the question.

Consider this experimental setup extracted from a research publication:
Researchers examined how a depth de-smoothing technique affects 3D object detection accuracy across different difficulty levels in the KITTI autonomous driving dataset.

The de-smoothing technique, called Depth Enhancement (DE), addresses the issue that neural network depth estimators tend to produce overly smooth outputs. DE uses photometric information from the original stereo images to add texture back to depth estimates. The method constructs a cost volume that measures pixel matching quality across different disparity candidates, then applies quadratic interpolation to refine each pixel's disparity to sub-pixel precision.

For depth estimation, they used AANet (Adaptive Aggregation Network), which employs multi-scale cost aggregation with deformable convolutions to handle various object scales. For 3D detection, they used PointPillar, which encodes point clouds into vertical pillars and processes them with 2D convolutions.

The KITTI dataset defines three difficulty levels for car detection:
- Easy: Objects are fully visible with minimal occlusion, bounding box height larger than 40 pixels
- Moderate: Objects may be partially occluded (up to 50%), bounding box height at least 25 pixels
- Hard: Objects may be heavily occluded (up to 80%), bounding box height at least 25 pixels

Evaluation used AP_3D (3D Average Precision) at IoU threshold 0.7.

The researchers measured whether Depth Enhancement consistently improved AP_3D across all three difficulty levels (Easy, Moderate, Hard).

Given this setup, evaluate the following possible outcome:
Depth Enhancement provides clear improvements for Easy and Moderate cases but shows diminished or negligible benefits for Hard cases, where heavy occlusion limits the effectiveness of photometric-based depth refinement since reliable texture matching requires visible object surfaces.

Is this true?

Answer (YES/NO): NO